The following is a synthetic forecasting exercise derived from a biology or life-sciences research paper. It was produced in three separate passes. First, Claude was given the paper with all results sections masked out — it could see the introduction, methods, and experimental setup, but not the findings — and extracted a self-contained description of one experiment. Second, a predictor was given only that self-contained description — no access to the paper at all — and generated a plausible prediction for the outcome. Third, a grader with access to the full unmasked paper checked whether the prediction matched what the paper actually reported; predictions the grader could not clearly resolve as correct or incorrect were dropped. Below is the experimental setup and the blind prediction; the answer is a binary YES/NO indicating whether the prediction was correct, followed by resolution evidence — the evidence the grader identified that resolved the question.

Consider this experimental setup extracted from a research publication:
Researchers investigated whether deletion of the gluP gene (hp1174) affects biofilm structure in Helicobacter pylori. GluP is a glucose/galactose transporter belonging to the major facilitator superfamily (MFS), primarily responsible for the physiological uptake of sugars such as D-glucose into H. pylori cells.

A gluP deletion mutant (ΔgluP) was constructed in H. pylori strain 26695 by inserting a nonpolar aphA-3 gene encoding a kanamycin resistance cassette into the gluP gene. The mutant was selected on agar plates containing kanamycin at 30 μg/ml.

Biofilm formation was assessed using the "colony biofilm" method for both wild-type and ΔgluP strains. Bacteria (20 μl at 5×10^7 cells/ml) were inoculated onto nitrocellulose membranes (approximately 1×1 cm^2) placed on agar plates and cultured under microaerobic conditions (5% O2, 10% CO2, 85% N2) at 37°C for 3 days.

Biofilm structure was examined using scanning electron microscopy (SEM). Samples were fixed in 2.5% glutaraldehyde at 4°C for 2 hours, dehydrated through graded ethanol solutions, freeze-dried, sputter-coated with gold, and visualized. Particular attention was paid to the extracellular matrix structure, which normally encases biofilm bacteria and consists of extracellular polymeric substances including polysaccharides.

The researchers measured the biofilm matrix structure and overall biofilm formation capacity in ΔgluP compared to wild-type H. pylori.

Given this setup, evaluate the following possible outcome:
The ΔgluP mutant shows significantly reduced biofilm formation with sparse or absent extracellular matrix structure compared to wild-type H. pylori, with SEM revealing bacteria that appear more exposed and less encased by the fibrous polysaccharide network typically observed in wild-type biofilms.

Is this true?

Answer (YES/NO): YES